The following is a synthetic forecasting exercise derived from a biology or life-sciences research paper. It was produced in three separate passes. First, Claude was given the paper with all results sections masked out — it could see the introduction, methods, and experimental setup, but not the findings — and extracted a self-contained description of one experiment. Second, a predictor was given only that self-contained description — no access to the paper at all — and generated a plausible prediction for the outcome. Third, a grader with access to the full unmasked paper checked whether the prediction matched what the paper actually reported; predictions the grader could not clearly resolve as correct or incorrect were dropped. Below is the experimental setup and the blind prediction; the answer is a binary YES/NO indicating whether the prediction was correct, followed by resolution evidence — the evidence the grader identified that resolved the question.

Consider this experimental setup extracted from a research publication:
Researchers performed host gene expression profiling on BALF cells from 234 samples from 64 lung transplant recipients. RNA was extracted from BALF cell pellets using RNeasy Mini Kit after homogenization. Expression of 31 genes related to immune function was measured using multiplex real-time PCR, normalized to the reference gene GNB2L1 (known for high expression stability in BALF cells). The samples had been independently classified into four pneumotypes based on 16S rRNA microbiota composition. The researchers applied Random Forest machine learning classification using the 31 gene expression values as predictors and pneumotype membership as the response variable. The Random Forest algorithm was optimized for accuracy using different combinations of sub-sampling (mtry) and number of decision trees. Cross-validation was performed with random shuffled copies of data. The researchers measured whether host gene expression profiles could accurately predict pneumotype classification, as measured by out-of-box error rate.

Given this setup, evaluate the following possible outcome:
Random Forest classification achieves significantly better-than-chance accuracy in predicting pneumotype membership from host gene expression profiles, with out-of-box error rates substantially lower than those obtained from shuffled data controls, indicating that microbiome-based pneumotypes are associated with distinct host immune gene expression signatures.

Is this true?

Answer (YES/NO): NO